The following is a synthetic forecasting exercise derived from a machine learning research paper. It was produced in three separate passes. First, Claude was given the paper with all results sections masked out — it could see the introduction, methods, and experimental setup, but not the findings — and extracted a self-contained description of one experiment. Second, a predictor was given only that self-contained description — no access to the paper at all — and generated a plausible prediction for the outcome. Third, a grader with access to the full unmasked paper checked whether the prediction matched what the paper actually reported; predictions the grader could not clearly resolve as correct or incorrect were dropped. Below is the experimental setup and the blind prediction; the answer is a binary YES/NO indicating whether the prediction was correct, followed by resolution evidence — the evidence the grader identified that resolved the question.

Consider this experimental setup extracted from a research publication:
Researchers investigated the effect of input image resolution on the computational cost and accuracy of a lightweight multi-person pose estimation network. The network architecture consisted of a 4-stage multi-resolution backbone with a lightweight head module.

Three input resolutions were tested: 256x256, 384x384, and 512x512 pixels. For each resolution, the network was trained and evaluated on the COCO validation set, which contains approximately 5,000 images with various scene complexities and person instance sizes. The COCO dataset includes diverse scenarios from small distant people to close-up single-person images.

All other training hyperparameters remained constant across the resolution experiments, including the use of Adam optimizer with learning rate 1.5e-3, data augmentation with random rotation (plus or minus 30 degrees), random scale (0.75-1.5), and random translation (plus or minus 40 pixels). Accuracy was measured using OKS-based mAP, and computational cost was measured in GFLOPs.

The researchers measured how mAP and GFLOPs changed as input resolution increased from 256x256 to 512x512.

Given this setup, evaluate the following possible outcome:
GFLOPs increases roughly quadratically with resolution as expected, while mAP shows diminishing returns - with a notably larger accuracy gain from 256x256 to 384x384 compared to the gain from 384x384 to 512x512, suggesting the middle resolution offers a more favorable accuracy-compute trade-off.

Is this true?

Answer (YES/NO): NO